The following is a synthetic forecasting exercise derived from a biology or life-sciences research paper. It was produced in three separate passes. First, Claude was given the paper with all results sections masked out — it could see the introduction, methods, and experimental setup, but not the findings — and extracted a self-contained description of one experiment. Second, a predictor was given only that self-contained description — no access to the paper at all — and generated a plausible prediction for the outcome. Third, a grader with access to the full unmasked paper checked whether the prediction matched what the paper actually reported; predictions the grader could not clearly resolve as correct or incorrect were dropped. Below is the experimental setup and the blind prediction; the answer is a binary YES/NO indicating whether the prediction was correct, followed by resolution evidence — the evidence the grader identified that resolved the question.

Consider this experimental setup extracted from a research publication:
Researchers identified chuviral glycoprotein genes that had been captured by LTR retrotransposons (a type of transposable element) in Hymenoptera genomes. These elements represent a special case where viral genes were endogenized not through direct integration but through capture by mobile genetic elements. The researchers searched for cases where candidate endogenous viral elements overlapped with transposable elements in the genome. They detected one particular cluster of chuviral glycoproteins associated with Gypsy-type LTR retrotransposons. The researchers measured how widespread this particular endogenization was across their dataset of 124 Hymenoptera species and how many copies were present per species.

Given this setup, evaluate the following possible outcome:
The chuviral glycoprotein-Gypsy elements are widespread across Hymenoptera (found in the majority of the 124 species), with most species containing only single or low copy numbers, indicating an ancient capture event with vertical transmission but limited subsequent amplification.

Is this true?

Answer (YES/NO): NO